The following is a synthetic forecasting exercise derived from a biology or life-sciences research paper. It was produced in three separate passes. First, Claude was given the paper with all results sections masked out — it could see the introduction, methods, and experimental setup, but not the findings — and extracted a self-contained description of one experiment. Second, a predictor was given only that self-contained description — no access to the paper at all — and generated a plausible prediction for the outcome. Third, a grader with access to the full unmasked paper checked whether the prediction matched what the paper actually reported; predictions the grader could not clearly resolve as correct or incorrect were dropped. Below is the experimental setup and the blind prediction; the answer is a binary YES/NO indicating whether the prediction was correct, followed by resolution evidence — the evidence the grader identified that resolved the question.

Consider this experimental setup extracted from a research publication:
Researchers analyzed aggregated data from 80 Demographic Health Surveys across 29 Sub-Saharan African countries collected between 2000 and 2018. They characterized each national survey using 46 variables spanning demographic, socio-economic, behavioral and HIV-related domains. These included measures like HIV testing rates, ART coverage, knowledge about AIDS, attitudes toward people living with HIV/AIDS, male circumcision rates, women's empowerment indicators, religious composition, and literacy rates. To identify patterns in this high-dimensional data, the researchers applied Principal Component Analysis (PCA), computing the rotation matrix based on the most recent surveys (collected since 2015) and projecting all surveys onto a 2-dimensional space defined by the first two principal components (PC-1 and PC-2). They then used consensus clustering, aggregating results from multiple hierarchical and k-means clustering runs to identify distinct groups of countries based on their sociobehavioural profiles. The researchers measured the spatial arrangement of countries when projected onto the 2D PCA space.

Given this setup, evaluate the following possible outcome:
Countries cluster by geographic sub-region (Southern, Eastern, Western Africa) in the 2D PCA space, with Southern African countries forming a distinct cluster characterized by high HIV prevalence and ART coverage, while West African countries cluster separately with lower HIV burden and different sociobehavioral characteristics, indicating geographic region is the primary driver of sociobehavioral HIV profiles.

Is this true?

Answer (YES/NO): NO